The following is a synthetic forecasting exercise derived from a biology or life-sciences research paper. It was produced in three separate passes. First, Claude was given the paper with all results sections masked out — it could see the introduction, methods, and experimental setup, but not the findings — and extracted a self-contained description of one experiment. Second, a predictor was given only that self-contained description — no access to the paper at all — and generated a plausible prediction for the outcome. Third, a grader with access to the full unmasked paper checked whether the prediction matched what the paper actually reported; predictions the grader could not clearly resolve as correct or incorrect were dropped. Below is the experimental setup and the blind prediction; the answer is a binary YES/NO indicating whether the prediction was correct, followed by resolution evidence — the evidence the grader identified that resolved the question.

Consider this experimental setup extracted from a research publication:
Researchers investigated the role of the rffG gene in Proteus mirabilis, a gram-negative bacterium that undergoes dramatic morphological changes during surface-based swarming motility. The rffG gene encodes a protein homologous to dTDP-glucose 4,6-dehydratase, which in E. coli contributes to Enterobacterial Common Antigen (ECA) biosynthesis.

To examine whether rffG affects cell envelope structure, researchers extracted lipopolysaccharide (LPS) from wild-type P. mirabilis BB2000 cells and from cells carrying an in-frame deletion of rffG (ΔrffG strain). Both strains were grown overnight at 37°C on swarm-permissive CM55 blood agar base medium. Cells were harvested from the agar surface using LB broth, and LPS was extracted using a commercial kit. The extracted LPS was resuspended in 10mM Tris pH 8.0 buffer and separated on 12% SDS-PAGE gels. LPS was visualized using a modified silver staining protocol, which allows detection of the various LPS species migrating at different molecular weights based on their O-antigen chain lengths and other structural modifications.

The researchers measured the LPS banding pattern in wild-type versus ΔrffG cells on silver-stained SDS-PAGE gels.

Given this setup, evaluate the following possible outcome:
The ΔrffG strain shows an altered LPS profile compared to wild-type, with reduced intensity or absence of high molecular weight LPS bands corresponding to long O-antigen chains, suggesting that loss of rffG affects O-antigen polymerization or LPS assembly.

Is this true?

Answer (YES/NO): YES